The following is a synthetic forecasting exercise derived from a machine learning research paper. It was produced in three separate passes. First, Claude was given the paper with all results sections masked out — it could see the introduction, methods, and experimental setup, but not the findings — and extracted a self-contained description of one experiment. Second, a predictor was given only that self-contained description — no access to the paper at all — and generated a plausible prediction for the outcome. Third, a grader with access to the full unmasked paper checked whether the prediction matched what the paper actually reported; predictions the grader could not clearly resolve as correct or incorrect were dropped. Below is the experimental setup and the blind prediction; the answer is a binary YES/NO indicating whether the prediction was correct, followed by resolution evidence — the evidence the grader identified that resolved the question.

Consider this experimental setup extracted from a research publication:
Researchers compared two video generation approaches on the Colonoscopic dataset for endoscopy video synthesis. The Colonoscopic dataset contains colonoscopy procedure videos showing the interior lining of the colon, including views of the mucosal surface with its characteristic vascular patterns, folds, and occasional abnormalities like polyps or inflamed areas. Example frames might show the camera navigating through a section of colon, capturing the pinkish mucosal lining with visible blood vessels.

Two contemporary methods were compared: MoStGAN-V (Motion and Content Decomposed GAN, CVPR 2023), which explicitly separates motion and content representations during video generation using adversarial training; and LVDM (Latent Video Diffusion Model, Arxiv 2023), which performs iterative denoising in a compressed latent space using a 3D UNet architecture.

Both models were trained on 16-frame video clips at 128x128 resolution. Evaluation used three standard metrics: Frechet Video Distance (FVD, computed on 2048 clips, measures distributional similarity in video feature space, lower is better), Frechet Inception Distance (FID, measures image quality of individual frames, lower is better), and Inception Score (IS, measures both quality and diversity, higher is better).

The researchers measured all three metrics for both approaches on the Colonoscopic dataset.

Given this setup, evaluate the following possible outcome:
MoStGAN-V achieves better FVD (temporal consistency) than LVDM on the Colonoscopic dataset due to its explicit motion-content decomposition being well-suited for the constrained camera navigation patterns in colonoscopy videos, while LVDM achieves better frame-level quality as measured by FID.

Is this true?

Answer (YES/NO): NO